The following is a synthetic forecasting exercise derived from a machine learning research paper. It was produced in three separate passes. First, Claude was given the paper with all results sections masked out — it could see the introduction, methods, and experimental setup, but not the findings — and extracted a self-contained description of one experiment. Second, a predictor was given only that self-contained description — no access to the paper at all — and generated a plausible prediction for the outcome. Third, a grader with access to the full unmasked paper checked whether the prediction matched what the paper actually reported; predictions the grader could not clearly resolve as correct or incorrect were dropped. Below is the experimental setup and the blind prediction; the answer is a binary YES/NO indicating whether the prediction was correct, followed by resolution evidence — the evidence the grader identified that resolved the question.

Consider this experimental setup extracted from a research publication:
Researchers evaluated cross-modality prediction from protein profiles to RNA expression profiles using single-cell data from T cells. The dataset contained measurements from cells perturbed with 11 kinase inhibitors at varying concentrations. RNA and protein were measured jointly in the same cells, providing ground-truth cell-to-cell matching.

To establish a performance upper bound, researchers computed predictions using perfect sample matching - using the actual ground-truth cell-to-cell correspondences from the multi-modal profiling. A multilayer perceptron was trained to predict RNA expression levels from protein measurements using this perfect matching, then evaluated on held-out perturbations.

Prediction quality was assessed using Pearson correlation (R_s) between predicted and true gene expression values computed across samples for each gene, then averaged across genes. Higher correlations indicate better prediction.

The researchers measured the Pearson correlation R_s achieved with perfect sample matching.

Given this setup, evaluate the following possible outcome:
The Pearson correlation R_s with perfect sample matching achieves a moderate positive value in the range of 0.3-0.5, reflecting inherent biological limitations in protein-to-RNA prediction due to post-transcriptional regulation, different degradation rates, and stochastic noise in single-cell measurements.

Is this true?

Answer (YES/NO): NO